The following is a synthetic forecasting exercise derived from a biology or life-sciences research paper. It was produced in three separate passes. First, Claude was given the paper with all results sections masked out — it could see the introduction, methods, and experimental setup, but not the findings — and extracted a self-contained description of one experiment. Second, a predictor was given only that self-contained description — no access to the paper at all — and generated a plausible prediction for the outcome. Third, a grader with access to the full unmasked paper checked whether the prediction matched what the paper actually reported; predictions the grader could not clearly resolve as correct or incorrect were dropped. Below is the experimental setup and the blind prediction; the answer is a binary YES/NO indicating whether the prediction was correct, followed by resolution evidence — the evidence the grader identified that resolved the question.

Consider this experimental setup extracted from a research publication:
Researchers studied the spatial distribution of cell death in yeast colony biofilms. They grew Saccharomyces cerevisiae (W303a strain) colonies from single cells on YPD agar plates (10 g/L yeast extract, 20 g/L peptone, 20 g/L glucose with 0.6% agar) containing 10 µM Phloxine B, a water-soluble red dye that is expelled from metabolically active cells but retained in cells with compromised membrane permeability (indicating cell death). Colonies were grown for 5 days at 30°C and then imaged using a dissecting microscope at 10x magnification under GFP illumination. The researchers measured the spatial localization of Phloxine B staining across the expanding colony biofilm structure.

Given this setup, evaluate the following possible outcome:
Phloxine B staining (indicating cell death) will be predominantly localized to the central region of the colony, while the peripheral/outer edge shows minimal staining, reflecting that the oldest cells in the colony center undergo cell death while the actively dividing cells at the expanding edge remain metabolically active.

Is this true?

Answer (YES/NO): NO